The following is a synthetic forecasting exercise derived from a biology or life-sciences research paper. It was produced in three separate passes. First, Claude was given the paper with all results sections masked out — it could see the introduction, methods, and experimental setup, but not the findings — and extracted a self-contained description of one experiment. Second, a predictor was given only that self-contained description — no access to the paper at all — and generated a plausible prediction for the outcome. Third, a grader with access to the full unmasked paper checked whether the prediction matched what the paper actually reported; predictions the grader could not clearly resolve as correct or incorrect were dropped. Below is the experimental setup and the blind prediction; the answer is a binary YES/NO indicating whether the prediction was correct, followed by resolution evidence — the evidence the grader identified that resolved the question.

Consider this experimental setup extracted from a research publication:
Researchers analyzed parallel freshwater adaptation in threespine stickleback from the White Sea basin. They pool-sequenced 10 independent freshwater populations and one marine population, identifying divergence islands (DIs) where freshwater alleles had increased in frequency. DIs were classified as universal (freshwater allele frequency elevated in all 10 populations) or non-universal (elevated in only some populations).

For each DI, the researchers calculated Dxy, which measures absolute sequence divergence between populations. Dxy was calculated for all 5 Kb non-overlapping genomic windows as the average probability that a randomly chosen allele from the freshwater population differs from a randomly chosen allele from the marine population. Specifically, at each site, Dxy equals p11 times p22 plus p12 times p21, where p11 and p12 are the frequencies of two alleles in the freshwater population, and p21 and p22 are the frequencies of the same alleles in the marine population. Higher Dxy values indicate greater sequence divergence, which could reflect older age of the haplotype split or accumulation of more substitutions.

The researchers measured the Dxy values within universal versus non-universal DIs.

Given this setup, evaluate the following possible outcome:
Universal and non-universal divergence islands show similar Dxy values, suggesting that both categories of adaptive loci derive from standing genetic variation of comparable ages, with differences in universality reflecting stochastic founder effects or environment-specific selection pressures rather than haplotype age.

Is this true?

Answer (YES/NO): NO